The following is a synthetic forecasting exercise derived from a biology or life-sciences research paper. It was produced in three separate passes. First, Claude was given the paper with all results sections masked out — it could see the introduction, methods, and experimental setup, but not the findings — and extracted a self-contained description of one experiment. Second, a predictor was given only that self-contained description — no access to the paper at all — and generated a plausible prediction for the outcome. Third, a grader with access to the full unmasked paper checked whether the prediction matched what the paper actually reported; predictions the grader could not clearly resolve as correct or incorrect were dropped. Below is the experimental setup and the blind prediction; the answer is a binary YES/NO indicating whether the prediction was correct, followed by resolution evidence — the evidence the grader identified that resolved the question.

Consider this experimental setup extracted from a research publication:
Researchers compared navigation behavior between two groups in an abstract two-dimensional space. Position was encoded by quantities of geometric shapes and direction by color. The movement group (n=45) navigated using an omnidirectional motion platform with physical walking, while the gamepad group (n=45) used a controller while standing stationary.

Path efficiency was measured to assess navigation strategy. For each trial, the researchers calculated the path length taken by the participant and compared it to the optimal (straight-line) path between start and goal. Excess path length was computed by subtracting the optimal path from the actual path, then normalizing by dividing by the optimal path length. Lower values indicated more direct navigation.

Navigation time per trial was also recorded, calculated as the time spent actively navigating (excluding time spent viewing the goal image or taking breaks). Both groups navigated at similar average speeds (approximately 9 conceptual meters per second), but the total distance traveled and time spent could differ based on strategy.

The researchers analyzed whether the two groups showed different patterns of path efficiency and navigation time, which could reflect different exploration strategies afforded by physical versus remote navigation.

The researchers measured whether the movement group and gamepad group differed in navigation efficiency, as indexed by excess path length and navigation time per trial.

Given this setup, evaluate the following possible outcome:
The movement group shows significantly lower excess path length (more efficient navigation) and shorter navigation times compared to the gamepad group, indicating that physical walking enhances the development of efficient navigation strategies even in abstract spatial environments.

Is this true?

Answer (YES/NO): NO